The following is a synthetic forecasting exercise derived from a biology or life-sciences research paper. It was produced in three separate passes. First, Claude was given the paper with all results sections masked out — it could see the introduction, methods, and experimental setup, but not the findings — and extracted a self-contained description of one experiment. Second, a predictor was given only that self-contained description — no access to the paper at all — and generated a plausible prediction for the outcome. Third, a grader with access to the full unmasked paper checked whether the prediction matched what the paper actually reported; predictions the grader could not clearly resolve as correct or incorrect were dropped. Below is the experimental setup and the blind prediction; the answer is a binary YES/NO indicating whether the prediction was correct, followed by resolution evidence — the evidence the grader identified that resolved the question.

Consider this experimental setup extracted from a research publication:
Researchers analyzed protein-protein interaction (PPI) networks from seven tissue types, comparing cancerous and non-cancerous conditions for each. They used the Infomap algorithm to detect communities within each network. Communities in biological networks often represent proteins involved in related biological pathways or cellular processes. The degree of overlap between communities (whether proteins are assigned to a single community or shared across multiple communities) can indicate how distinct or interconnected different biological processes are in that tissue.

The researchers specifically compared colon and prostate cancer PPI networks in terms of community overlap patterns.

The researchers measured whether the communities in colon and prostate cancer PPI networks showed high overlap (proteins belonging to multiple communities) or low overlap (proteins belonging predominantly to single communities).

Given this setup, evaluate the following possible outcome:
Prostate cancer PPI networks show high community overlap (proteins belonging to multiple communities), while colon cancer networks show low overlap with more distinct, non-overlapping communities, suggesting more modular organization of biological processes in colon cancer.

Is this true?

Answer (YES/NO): NO